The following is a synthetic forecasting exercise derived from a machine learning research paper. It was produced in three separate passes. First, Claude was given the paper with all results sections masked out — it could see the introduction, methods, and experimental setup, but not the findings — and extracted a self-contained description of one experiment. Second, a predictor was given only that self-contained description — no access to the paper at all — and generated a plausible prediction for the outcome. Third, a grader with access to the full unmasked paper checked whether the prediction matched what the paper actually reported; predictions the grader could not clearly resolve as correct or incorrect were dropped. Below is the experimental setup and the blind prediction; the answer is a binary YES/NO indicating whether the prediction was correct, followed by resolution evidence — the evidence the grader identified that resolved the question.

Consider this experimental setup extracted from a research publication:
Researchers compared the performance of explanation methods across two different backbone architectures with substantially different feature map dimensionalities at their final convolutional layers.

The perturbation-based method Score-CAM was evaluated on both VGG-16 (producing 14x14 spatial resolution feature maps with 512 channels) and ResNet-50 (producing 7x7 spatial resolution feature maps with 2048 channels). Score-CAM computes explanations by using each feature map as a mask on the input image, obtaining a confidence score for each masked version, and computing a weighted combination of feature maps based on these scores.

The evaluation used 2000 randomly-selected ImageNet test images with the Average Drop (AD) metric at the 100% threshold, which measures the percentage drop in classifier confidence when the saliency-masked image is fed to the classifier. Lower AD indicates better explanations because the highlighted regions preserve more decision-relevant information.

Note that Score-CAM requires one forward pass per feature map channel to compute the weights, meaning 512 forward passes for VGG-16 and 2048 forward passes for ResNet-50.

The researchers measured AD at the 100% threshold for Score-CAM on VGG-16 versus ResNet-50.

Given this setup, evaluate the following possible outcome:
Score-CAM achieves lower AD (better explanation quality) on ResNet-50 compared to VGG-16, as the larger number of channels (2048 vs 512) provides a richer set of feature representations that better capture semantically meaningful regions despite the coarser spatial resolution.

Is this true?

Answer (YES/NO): YES